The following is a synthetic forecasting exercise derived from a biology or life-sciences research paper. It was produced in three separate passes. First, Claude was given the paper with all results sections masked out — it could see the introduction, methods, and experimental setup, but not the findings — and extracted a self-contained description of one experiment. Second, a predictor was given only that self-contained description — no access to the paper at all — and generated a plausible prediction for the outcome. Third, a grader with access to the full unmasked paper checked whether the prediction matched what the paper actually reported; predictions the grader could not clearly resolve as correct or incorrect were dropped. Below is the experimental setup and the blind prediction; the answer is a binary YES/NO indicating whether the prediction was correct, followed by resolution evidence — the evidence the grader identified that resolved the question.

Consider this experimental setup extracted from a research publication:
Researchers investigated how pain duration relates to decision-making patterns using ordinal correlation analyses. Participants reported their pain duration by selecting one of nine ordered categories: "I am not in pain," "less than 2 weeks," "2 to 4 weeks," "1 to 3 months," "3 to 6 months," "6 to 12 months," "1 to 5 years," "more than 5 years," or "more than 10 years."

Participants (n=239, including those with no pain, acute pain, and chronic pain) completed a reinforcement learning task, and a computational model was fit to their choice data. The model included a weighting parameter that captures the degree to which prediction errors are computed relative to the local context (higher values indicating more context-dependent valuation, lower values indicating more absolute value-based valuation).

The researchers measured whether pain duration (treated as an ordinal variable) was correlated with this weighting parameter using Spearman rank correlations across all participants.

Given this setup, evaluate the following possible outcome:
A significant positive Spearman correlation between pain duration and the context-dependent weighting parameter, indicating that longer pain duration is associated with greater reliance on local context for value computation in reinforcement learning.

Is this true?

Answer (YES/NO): YES